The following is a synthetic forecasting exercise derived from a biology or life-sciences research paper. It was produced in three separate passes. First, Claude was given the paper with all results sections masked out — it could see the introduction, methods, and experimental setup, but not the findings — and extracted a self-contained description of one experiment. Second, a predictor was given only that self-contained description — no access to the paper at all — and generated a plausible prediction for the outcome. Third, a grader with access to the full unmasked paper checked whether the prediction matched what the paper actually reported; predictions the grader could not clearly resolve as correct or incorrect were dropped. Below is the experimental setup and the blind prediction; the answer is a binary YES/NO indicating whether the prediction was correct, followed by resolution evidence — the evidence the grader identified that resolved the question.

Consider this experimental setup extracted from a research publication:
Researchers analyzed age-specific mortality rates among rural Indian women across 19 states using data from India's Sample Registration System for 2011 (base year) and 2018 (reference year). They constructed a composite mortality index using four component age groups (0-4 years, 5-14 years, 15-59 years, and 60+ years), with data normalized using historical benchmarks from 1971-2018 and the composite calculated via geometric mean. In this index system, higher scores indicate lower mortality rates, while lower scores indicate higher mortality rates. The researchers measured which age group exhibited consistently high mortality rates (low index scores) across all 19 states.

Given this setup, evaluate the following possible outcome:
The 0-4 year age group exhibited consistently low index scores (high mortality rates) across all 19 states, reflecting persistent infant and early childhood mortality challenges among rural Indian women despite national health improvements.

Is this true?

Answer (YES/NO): NO